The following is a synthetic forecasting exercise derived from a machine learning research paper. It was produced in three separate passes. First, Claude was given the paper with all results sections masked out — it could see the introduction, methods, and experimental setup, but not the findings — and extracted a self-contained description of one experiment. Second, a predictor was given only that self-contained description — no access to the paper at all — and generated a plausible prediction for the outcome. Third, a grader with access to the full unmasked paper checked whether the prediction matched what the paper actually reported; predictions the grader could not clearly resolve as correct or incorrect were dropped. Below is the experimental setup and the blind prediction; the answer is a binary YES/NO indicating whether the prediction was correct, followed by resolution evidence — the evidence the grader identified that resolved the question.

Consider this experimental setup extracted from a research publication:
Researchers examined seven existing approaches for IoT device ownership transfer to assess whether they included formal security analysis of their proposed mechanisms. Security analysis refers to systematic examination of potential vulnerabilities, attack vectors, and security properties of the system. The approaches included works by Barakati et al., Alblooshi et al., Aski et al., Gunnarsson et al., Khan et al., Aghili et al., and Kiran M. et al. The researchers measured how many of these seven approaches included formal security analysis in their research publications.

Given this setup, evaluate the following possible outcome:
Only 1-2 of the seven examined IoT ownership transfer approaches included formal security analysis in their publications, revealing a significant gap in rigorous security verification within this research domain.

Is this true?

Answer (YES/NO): NO